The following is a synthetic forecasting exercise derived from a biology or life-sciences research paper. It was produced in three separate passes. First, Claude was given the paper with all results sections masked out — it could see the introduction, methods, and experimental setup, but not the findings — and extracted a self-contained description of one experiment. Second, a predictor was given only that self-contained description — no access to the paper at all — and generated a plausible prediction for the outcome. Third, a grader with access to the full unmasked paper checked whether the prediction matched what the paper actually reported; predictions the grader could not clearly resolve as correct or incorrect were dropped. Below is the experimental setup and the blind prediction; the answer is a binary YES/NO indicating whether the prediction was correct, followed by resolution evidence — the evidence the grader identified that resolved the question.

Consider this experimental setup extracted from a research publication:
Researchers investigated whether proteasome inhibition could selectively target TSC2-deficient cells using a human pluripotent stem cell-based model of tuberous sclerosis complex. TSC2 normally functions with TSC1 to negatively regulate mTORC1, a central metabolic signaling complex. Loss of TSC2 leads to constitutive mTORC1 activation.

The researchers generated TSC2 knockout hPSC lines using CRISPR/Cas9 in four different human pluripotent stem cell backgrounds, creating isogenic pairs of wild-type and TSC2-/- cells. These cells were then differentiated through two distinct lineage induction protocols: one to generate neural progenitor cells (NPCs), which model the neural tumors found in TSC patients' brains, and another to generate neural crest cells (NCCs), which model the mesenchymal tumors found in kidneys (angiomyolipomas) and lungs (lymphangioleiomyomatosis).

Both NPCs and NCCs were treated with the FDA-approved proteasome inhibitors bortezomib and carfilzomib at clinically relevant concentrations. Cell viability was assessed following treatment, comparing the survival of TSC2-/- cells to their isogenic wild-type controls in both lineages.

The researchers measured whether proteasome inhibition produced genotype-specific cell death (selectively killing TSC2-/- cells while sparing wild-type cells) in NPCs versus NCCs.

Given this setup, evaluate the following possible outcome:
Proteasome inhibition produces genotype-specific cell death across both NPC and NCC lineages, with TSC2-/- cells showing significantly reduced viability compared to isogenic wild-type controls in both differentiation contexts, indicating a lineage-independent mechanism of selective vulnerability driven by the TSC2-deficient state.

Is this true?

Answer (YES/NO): NO